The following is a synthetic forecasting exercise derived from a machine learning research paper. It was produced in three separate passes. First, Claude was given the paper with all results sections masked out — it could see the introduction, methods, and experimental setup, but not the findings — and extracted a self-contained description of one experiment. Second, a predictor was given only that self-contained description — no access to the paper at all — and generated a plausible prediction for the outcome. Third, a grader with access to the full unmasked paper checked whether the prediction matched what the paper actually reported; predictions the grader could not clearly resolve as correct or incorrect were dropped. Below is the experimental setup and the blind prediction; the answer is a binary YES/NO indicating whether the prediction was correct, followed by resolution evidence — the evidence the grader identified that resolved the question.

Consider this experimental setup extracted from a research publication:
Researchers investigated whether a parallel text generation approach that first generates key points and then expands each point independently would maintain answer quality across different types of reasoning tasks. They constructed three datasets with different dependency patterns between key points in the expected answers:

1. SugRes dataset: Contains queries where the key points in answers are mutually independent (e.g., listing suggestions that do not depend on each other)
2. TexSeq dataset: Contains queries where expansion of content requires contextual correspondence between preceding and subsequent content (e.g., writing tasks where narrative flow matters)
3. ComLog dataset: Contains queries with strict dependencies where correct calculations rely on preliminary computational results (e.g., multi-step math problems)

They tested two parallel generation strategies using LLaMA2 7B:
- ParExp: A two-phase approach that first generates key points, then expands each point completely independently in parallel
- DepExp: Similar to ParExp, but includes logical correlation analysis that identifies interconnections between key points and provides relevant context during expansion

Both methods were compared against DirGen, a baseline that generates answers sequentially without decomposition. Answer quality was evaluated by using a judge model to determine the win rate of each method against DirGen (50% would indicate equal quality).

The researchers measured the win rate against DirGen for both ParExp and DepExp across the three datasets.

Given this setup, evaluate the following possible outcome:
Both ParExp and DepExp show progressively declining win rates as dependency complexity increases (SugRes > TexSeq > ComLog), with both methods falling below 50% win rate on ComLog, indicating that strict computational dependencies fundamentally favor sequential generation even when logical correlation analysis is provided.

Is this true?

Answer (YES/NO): NO